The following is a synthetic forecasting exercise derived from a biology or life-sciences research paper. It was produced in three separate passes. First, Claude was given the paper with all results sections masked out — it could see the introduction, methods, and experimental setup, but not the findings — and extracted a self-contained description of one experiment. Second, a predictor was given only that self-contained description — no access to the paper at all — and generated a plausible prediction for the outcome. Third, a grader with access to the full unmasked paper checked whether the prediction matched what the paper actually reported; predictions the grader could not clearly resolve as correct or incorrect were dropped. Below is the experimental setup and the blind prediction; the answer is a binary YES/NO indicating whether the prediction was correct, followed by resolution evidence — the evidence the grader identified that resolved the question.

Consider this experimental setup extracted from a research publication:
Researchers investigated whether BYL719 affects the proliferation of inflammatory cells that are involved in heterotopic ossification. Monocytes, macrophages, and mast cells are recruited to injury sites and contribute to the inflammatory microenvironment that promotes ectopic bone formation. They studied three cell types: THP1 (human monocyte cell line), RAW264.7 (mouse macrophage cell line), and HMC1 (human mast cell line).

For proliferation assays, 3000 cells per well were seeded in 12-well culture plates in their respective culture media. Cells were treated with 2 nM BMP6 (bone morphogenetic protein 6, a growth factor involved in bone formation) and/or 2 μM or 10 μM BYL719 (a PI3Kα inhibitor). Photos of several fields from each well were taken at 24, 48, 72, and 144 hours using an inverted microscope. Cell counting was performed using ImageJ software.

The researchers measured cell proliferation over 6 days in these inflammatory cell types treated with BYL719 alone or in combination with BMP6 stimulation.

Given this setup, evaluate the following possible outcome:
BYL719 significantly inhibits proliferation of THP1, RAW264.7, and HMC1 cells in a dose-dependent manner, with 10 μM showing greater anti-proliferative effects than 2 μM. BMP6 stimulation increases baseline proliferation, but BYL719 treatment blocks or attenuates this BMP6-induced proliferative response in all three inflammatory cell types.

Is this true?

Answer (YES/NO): NO